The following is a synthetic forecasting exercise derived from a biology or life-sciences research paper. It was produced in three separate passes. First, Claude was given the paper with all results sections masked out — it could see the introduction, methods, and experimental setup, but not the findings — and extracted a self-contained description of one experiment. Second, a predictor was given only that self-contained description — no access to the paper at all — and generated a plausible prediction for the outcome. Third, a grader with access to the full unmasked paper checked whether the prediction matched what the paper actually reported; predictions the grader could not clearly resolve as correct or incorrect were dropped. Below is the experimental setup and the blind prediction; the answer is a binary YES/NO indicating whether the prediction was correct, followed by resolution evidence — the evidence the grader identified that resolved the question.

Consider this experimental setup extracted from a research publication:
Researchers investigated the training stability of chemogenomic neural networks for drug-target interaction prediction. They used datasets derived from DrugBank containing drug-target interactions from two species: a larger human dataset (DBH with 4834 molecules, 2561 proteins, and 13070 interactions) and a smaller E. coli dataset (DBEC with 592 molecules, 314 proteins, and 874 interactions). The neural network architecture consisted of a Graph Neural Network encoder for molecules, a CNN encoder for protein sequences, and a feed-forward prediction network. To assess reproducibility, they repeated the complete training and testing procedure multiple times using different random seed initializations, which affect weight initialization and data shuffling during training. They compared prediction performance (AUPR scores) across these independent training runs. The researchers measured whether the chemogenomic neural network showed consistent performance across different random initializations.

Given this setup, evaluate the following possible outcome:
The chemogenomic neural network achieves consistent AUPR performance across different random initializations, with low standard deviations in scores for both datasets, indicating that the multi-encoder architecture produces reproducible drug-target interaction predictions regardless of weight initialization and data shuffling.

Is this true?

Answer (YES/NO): NO